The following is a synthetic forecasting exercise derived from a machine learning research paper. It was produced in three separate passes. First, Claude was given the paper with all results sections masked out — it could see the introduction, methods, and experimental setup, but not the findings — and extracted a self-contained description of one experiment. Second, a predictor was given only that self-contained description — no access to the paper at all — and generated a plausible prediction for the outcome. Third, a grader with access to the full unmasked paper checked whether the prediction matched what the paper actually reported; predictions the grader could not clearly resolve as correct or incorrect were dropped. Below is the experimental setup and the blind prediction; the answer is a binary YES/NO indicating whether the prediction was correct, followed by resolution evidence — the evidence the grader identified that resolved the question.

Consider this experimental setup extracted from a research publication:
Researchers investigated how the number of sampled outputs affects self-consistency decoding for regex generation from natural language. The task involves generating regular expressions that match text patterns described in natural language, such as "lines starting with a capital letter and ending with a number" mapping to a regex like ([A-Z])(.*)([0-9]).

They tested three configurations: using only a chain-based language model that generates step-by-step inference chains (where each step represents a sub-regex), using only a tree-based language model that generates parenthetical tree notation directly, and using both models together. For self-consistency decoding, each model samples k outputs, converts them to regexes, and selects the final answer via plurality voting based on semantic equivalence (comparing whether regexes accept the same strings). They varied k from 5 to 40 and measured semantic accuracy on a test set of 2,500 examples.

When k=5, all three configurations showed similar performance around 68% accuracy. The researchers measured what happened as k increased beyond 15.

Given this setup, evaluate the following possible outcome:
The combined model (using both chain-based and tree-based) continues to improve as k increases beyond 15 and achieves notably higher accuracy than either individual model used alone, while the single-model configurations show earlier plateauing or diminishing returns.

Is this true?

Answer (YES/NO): NO